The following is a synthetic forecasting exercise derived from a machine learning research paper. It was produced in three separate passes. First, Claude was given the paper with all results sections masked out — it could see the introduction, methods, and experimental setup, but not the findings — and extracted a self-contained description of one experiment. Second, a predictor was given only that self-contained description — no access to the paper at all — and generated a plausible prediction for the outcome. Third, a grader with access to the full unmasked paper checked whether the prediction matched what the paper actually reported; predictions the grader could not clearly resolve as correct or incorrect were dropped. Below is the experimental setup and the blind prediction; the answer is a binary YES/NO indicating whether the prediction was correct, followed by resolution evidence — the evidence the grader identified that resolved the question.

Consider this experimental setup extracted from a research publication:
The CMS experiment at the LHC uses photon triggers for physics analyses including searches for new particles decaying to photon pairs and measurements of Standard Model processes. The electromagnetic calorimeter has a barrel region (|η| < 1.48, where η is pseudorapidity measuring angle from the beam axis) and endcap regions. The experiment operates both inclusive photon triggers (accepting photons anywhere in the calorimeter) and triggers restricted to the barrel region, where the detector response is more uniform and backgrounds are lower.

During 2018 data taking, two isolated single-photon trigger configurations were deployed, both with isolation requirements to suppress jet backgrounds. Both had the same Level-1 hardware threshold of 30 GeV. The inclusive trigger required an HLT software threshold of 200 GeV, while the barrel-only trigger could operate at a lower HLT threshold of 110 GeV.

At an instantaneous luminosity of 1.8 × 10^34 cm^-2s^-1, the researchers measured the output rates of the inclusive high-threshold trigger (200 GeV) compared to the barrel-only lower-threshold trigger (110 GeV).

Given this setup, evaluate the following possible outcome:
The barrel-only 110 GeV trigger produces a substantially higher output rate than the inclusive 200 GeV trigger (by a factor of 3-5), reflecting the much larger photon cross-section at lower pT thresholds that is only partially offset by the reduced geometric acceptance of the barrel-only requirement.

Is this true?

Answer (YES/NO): NO